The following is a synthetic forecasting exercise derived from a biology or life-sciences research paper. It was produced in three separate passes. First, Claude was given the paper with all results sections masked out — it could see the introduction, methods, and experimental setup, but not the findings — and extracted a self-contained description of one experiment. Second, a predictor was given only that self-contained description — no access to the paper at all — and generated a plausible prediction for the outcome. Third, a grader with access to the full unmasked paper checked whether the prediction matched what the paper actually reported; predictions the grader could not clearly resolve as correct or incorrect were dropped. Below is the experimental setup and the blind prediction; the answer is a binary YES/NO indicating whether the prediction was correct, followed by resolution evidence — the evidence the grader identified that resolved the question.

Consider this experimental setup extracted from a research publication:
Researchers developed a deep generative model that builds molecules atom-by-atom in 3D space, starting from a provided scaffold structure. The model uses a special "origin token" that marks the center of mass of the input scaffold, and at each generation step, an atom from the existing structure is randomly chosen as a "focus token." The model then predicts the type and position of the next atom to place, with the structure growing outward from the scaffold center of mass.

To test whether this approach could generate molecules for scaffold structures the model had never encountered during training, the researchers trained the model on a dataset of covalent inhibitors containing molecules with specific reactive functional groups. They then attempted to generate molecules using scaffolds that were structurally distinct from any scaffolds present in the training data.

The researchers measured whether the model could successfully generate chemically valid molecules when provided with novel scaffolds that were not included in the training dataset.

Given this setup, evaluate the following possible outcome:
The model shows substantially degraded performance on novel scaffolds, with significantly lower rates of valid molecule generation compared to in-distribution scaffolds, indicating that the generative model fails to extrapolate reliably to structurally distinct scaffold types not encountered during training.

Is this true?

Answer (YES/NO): NO